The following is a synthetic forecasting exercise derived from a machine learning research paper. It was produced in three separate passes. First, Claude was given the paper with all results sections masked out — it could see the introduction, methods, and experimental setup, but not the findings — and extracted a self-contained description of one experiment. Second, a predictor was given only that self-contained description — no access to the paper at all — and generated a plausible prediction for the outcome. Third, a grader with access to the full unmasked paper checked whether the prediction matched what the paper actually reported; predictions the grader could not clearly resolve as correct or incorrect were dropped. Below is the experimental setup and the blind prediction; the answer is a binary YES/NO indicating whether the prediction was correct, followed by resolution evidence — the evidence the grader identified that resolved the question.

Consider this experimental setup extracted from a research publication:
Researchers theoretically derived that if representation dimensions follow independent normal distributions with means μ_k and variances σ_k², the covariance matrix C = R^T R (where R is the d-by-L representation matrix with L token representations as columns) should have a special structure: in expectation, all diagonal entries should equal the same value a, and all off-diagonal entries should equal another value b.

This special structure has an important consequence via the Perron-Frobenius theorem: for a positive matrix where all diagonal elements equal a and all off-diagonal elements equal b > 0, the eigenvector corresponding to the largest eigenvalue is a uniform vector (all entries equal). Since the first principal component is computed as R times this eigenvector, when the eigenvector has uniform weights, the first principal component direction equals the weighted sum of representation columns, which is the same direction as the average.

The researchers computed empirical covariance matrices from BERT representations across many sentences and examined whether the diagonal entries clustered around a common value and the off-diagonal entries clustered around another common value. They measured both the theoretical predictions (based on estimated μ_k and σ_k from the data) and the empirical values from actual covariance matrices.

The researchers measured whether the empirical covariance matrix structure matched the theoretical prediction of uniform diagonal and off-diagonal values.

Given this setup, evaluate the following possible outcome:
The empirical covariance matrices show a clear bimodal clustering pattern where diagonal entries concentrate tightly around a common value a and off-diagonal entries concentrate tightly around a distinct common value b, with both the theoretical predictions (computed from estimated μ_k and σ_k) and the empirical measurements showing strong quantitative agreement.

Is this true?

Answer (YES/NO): NO